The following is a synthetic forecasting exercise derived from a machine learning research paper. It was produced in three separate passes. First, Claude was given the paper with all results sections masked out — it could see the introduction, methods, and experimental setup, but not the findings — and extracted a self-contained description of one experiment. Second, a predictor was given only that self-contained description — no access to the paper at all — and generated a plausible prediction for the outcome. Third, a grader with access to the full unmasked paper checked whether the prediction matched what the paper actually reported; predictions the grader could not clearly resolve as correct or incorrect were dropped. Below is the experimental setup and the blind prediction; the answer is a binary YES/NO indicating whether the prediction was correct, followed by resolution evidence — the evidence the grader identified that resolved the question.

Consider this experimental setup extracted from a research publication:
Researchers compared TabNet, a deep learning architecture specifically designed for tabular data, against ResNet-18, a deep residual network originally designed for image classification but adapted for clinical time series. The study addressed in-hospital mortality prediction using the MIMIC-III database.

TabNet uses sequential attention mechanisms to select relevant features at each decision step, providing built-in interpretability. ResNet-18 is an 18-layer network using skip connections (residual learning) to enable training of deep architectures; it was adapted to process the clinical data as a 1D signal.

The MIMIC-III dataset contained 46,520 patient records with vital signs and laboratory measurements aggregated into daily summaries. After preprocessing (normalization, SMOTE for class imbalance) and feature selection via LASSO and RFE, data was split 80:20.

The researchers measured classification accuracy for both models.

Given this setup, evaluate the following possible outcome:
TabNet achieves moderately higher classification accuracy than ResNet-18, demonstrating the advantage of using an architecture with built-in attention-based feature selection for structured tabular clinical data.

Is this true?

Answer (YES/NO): YES